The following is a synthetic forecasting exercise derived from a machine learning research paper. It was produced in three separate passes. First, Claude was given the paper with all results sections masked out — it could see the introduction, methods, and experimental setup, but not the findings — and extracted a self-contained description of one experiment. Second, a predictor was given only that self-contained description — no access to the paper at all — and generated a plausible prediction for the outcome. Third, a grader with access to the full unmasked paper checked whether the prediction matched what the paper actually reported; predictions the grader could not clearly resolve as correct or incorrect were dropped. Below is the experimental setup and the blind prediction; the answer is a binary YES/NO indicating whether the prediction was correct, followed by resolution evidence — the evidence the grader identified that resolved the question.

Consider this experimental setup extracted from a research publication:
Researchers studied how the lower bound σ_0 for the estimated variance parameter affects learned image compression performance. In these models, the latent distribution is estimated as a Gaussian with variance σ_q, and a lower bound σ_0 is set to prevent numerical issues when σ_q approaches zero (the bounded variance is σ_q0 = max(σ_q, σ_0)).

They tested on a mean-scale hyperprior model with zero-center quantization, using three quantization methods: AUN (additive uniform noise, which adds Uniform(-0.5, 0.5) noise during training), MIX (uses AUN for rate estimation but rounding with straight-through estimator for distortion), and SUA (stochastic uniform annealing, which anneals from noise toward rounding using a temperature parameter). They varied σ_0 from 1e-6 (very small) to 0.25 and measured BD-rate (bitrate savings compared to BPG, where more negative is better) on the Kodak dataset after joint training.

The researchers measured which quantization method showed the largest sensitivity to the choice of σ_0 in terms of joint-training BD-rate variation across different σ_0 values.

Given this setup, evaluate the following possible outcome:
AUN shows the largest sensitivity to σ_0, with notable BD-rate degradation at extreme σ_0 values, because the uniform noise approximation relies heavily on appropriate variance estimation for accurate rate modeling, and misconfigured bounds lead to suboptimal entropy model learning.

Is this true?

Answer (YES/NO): YES